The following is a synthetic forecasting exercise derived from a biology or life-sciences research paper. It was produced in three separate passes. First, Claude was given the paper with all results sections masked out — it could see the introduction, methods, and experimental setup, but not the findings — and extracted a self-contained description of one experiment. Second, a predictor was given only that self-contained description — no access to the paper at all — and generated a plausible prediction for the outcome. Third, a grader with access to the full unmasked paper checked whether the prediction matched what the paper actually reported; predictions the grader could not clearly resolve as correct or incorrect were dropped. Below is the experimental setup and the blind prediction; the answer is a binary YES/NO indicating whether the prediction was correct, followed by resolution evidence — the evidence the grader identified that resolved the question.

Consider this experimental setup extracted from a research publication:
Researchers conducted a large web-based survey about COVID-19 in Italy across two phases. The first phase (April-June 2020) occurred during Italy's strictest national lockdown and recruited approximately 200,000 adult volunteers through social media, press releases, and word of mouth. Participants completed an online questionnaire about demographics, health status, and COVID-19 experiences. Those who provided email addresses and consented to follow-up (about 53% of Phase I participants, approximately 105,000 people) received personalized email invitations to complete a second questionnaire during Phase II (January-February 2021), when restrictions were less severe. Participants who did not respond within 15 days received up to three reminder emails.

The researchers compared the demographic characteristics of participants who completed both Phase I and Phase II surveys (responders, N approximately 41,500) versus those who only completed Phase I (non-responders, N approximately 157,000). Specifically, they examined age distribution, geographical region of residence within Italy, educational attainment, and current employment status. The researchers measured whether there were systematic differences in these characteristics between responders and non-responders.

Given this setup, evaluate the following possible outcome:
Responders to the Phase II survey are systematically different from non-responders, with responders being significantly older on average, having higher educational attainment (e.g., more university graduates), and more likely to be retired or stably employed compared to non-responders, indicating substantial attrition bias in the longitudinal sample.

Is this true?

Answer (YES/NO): YES